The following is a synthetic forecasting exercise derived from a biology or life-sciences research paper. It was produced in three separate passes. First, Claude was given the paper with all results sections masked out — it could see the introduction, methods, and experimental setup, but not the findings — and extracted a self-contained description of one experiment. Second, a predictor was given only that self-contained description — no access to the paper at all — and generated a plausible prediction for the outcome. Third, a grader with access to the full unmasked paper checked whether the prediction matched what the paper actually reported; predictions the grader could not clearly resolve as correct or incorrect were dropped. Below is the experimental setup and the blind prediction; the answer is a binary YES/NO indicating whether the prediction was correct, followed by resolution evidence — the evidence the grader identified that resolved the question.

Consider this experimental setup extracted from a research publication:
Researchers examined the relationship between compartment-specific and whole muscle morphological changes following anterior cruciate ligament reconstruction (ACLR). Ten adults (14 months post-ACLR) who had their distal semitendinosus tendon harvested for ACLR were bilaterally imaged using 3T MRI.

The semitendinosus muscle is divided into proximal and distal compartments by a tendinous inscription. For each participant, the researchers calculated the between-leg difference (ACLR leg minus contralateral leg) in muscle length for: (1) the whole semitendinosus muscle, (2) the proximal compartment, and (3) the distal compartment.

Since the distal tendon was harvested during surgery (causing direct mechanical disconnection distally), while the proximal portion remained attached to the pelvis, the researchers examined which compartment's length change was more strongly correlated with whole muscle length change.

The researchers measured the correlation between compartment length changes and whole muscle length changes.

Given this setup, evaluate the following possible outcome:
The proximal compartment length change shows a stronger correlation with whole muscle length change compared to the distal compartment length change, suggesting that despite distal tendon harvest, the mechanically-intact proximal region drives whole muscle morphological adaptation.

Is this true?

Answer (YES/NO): NO